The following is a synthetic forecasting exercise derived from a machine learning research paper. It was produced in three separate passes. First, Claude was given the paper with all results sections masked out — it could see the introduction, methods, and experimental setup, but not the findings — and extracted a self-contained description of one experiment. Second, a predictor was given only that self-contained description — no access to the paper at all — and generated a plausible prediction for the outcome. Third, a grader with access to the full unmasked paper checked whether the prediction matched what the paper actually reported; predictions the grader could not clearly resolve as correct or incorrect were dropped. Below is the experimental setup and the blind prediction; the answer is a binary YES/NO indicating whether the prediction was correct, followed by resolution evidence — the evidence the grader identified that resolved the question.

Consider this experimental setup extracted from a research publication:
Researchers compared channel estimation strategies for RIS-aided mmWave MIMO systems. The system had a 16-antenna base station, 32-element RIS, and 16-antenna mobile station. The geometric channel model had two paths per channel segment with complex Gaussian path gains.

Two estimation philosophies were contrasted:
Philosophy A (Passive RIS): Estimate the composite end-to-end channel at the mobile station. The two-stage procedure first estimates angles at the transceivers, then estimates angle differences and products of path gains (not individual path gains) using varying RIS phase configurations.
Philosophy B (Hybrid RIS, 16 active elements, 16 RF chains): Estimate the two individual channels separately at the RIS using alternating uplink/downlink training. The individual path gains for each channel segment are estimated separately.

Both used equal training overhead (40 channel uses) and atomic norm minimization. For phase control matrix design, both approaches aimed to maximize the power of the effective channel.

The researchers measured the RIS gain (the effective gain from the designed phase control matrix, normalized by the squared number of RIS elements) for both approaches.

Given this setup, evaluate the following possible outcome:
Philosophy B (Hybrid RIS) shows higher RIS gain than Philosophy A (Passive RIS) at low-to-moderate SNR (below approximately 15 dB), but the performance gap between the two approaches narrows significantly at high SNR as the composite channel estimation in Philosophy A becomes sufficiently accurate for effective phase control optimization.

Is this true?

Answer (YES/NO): NO